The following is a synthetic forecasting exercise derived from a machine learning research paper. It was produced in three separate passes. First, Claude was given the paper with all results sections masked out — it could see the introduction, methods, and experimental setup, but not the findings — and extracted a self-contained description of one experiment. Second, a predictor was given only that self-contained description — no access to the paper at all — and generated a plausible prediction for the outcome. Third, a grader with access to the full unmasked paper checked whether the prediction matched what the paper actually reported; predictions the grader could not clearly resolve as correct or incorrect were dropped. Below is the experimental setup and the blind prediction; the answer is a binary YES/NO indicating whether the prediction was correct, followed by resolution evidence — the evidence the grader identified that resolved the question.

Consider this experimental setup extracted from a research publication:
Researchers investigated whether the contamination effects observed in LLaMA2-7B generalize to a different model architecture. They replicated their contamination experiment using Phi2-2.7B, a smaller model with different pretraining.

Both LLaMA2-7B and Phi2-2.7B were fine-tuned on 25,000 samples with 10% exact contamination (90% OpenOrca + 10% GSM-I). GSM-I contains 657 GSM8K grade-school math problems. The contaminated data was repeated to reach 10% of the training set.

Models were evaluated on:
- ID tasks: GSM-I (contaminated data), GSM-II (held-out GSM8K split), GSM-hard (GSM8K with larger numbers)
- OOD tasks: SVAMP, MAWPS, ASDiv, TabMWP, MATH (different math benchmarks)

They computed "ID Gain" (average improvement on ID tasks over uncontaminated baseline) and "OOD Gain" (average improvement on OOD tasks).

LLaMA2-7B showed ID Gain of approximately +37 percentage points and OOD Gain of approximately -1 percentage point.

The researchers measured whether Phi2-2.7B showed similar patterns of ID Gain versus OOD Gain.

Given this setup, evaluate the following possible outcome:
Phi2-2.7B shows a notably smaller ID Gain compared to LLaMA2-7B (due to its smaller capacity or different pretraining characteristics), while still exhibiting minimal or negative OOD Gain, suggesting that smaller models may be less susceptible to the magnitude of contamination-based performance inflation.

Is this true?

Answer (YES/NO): NO